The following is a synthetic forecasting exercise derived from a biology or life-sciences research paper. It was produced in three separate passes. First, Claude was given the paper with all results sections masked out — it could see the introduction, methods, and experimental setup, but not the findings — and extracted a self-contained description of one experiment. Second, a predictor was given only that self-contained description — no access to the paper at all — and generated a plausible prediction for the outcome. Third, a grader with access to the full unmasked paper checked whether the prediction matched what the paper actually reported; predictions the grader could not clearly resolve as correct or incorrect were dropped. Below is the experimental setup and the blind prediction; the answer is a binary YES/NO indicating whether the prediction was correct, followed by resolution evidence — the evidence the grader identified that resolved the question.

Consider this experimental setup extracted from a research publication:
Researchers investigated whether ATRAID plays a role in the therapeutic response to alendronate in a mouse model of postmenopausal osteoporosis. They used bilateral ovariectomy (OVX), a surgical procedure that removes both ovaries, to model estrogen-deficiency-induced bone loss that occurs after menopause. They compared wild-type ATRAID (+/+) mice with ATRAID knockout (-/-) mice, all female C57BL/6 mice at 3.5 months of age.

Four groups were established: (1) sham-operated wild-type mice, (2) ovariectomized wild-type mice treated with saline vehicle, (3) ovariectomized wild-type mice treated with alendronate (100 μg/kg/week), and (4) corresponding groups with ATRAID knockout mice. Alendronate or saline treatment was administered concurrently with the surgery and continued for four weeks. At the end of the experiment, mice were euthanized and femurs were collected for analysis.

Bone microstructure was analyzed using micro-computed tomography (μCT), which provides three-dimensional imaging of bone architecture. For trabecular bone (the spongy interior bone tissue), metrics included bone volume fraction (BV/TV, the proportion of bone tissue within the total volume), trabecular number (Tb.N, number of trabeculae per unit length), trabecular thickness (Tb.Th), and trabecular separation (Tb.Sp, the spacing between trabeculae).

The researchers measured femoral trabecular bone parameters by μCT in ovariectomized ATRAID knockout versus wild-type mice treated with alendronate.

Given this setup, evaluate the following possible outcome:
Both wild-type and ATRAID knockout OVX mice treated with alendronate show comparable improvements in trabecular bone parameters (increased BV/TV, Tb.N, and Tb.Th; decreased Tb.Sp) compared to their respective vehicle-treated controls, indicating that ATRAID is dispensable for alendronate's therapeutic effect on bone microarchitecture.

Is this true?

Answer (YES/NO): NO